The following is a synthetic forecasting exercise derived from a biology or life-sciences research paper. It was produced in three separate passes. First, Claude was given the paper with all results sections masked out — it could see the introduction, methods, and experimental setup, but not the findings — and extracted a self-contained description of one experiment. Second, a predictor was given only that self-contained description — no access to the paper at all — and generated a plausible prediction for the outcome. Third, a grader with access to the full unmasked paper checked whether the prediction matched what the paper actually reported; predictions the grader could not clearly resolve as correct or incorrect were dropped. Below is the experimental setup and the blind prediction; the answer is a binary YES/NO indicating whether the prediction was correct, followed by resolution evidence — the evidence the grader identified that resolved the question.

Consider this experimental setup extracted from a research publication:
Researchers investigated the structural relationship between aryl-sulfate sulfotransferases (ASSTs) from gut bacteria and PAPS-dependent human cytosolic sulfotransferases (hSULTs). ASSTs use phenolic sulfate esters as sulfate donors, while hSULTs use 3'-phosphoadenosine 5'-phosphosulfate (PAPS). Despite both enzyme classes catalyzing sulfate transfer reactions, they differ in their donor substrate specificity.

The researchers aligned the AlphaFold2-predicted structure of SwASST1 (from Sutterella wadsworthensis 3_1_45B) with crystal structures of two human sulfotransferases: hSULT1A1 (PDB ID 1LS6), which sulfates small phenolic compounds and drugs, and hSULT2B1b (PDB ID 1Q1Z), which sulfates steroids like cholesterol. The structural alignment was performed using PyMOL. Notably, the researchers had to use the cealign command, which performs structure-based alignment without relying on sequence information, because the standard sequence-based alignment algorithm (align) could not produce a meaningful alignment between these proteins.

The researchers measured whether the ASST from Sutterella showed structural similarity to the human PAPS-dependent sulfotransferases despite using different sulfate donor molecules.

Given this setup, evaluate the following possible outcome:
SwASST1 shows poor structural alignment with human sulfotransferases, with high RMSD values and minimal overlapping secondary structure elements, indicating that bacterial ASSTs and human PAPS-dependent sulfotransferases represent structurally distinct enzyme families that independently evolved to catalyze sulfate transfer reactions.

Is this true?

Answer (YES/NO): YES